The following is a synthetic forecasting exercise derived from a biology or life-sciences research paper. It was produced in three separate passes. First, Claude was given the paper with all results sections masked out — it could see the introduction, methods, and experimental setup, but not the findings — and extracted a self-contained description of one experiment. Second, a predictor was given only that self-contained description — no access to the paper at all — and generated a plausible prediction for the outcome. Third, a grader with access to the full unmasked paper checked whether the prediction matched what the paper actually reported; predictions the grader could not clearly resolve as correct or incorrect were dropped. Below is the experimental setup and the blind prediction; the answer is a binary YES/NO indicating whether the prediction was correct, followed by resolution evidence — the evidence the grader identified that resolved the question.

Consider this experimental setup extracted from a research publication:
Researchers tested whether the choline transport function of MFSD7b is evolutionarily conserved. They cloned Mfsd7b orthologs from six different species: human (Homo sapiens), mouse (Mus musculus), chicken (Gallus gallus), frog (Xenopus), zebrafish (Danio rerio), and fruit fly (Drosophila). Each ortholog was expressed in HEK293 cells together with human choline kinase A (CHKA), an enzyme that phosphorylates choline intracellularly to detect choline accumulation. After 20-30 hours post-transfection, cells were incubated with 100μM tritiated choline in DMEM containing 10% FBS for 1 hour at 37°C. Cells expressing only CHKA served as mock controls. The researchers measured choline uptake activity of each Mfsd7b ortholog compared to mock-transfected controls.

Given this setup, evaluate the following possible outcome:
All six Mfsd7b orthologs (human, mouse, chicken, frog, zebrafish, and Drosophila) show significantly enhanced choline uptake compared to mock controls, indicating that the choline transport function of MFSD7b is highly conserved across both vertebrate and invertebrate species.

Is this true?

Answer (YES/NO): YES